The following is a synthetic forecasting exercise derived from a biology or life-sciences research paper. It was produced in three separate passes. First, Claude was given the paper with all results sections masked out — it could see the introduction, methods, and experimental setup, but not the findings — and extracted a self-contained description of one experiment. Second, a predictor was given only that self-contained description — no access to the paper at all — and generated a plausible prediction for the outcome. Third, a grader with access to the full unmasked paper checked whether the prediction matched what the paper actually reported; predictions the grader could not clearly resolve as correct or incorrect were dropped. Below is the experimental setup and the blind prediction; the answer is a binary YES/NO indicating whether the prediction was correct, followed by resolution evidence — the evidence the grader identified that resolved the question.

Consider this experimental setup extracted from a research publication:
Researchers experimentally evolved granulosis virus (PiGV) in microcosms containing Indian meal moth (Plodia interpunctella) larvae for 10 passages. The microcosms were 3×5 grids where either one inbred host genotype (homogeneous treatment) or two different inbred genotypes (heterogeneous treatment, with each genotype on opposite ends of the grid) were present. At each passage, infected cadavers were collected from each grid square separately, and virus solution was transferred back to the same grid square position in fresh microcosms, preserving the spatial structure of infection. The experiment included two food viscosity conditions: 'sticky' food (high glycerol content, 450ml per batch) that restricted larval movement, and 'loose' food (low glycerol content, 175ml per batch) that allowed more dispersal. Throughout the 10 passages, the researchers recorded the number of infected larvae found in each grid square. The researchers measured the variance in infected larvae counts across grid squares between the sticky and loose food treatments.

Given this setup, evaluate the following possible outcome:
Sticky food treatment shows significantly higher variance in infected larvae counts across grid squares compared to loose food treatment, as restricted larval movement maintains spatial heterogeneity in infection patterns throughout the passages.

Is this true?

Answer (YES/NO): YES